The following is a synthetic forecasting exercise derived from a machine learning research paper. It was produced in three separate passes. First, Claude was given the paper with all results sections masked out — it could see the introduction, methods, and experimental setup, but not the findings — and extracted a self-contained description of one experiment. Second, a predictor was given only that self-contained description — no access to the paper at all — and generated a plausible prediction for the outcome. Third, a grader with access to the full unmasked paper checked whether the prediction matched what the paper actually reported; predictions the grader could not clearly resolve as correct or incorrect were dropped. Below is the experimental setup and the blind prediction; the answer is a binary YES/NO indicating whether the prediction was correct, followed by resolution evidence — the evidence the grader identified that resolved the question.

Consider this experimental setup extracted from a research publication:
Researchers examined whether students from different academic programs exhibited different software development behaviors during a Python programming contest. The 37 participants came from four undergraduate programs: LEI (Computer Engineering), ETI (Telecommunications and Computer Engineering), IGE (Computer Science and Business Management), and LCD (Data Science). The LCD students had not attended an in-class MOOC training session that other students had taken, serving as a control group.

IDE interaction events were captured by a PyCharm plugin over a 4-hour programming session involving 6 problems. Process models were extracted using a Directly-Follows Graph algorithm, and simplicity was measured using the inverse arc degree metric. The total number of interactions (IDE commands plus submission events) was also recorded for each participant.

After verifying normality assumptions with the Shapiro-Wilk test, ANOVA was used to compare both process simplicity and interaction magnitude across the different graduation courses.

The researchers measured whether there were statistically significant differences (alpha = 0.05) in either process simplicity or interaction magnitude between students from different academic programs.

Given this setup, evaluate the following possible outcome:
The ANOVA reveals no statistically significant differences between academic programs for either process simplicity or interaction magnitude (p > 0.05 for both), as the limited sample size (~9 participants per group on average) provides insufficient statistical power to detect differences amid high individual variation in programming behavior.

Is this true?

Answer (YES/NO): YES